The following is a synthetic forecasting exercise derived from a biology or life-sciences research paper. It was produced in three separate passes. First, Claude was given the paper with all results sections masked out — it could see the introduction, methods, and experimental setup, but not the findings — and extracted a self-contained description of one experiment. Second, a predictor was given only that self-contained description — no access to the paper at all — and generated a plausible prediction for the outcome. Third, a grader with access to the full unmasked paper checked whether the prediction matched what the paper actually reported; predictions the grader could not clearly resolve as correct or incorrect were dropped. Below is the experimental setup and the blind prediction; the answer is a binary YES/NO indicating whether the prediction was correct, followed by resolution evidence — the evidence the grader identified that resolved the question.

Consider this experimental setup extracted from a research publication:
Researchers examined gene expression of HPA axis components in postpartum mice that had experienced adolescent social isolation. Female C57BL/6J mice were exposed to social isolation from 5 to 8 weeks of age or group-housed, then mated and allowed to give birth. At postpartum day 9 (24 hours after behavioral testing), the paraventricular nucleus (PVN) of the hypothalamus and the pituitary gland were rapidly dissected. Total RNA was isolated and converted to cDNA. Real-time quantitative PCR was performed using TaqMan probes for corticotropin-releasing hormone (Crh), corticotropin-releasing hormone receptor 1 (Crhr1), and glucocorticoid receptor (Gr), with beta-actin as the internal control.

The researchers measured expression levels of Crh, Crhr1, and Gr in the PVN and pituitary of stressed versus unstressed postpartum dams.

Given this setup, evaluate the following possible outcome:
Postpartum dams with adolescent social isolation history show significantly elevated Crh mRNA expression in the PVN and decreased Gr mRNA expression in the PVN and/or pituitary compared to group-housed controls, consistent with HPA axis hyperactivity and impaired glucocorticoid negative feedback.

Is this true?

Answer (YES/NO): NO